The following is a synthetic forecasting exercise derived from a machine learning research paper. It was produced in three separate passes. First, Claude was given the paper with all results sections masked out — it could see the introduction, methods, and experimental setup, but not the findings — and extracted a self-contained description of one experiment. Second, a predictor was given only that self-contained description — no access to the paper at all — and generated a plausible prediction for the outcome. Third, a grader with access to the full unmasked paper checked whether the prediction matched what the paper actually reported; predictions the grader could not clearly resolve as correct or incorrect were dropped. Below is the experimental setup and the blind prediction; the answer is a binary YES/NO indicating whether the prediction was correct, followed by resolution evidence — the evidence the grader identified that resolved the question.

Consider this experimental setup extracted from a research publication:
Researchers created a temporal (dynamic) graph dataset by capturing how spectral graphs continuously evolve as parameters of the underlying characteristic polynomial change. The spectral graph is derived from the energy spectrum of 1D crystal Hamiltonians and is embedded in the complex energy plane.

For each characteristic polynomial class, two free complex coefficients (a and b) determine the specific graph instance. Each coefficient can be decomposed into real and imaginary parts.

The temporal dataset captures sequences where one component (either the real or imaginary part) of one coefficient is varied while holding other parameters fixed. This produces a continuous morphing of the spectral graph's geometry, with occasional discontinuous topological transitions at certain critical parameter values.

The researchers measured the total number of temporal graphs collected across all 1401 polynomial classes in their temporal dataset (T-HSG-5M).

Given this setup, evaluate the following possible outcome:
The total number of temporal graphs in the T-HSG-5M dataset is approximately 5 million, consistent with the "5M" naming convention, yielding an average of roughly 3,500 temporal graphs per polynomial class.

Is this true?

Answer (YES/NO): YES